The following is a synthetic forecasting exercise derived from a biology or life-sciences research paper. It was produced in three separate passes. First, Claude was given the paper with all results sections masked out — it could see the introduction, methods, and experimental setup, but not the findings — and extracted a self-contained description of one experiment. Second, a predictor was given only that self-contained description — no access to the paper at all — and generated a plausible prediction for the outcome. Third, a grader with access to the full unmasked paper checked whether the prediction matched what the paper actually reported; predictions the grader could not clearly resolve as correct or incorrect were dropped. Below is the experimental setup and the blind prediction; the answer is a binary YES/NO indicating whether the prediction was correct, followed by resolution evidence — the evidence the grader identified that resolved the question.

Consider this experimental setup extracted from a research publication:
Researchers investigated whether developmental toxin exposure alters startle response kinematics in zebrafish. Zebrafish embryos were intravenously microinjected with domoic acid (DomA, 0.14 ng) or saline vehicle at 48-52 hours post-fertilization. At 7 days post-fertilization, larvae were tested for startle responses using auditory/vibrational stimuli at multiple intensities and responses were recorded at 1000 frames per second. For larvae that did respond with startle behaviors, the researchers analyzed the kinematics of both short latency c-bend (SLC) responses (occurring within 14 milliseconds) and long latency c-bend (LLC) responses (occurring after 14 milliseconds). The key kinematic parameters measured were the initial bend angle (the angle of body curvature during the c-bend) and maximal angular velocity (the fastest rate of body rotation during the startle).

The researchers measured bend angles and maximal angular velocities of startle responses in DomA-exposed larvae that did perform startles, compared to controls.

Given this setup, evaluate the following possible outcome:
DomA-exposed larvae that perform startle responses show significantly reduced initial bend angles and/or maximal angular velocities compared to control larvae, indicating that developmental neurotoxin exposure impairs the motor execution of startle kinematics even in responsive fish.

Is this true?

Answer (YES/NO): YES